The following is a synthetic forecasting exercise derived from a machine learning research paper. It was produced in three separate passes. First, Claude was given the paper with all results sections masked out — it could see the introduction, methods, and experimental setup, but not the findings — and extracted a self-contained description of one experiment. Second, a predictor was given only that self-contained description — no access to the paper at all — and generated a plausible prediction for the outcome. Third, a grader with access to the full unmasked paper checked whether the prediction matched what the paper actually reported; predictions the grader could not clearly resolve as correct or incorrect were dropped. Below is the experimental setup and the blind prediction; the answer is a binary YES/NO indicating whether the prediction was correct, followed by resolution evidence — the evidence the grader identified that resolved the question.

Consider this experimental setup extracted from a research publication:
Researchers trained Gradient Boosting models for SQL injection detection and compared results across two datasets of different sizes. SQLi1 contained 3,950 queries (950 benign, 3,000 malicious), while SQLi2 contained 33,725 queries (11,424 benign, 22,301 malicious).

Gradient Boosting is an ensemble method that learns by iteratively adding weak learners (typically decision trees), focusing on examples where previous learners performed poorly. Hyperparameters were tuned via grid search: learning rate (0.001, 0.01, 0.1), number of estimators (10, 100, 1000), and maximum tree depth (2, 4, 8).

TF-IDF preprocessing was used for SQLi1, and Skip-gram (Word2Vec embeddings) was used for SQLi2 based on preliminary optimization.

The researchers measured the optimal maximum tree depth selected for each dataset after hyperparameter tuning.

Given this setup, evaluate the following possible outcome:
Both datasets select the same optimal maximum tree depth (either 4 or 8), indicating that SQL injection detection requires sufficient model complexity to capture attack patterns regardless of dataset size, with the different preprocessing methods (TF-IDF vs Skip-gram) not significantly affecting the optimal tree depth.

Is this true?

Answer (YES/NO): NO